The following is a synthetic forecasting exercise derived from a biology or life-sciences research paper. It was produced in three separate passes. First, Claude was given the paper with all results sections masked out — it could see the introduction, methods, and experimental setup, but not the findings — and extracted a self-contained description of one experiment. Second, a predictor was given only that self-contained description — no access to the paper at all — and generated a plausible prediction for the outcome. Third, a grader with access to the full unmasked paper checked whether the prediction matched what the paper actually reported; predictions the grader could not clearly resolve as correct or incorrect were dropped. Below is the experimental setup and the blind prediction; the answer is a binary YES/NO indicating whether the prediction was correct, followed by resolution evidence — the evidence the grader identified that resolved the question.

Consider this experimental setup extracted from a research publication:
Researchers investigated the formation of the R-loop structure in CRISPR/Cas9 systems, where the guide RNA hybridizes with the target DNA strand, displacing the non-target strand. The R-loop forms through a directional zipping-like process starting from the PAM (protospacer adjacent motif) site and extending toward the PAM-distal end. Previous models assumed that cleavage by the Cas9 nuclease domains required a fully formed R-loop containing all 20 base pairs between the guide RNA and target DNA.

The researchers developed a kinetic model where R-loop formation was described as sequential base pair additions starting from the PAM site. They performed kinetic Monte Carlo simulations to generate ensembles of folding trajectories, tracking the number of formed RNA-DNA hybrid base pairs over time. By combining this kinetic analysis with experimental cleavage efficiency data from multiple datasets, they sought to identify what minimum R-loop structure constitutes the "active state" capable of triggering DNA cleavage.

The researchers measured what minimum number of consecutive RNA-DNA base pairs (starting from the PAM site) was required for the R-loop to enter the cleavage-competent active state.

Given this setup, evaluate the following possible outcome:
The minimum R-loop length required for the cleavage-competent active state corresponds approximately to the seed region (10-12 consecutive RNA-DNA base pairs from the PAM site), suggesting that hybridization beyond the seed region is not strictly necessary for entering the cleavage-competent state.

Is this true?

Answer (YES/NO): NO